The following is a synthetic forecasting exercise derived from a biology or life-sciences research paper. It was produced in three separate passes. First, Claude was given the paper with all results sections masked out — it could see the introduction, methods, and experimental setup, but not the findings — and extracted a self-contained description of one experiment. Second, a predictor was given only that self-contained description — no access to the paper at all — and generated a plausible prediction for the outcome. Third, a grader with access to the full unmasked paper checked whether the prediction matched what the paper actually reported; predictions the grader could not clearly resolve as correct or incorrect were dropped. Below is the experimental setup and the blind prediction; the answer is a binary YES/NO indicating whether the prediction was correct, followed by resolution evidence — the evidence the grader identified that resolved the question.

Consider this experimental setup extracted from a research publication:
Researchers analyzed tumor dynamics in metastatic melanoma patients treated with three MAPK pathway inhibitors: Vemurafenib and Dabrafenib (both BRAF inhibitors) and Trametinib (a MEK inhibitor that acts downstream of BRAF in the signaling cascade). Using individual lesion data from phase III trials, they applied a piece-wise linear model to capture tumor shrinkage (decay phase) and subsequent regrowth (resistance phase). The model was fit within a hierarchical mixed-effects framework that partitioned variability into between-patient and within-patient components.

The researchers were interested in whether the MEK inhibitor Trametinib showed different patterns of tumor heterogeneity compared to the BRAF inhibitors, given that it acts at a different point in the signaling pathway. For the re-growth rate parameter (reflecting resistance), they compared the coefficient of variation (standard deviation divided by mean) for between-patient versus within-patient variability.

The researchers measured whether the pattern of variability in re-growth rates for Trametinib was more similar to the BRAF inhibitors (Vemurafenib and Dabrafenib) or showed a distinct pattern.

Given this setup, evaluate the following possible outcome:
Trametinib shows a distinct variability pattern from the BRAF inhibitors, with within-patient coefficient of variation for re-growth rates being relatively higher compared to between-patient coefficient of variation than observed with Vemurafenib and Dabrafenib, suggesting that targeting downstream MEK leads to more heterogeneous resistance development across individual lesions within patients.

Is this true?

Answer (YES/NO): NO